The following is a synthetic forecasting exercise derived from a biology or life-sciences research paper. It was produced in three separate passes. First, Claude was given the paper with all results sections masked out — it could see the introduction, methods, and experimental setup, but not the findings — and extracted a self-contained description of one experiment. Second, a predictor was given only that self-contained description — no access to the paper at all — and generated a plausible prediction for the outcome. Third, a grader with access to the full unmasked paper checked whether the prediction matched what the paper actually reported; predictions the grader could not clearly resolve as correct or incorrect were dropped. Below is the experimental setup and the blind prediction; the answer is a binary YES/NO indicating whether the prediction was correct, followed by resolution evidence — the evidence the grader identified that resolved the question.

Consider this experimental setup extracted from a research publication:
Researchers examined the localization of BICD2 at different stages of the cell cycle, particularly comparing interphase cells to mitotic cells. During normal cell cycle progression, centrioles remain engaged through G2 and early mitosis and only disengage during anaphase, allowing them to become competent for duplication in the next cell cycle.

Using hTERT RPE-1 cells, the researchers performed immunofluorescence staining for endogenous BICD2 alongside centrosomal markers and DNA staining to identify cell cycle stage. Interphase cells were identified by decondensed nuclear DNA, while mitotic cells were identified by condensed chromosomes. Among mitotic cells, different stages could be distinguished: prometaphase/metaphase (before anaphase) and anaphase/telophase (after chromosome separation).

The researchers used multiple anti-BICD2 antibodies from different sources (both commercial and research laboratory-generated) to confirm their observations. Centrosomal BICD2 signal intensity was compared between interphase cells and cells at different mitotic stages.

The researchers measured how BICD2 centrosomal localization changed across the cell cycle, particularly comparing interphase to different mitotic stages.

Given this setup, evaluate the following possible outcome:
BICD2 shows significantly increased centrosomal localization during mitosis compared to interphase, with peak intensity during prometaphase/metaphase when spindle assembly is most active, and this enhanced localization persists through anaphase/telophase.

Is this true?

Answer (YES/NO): NO